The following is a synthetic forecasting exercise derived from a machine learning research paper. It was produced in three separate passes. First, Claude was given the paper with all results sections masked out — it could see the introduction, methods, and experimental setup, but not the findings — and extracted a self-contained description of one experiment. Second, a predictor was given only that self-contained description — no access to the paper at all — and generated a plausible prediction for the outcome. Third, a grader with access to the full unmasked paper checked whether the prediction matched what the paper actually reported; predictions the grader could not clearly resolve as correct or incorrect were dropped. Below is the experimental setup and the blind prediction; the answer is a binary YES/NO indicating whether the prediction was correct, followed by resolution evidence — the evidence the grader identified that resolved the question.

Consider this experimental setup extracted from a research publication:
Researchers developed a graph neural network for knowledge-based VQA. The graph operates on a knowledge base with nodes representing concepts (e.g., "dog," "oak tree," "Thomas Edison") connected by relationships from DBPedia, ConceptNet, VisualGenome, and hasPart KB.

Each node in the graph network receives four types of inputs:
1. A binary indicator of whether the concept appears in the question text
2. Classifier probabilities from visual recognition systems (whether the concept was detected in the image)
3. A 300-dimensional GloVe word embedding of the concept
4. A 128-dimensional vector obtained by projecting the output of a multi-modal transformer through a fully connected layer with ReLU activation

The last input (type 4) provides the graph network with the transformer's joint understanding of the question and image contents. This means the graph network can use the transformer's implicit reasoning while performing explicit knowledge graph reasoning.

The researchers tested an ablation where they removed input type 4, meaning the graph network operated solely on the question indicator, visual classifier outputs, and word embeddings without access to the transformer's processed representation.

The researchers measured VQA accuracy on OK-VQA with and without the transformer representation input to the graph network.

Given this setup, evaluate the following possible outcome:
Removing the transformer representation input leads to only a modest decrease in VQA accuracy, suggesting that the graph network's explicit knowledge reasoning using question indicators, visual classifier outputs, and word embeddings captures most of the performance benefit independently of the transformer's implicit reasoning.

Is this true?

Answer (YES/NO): NO